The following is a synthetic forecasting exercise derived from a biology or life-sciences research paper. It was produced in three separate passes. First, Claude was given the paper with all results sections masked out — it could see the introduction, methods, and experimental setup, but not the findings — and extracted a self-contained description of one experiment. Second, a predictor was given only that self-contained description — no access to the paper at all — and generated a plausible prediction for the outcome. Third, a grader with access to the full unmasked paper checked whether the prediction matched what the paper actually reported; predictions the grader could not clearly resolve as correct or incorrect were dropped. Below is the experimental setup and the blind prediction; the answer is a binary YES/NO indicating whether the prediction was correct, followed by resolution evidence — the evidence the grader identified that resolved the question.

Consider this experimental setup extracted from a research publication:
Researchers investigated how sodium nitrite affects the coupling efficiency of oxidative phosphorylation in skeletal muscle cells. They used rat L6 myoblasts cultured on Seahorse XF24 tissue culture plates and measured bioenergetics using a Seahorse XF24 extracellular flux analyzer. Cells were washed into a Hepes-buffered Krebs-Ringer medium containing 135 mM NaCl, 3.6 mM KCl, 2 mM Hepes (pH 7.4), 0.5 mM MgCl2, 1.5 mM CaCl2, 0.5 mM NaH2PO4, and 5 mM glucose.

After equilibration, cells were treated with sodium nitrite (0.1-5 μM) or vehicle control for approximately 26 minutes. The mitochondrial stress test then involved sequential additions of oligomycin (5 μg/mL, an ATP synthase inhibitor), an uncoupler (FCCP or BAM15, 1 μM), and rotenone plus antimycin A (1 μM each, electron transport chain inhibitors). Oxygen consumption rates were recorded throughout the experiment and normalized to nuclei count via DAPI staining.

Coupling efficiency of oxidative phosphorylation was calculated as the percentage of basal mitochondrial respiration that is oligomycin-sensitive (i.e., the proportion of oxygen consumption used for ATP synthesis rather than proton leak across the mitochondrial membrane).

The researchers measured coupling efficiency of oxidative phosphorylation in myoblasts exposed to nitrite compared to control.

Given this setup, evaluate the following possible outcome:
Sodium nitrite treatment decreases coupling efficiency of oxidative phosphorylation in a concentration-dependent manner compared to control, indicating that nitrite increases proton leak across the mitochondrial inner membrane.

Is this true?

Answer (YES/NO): YES